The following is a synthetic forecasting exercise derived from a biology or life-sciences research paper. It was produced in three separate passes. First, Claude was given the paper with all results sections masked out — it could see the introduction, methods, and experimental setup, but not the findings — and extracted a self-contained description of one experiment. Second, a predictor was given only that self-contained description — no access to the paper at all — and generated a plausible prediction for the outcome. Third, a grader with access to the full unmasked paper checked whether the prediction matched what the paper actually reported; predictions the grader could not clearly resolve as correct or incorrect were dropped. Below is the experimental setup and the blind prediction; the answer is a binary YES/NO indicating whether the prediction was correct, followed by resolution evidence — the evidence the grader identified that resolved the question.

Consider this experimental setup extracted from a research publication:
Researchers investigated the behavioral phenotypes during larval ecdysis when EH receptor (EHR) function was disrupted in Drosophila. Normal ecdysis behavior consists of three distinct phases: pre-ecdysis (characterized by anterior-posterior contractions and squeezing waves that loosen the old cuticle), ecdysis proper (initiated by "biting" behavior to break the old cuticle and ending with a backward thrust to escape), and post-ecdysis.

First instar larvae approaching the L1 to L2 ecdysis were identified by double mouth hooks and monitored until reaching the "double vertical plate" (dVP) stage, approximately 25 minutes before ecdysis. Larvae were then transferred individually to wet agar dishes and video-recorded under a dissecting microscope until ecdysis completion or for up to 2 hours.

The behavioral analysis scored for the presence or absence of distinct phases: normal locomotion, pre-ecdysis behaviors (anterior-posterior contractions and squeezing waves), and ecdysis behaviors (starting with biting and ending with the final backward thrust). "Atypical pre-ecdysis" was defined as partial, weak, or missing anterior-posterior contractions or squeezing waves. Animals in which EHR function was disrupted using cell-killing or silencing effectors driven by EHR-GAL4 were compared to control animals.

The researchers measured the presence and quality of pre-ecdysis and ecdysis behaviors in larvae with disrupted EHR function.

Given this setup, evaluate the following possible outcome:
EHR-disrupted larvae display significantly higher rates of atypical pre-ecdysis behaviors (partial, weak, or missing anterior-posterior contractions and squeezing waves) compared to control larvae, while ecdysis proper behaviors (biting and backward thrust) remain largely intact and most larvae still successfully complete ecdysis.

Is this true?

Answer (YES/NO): NO